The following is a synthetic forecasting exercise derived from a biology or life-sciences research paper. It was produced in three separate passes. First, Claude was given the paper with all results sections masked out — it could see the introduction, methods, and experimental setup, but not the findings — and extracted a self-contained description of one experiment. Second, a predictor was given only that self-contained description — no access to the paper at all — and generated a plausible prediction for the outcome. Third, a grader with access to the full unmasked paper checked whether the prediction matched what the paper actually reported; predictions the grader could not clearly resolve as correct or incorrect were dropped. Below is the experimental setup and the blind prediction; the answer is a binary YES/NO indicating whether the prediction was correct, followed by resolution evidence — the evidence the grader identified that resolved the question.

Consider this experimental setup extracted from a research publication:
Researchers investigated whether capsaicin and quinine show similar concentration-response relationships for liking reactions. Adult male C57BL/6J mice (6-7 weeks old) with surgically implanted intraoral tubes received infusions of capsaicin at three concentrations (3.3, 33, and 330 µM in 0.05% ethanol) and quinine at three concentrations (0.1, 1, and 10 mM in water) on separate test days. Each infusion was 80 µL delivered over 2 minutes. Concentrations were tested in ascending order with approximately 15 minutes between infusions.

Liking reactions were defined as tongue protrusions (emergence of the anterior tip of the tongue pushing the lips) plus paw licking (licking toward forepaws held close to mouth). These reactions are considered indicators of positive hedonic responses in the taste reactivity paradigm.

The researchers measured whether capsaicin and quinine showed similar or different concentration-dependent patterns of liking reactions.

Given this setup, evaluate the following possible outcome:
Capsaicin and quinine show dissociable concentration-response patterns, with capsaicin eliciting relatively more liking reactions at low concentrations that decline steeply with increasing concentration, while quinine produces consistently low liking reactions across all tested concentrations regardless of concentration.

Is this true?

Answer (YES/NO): YES